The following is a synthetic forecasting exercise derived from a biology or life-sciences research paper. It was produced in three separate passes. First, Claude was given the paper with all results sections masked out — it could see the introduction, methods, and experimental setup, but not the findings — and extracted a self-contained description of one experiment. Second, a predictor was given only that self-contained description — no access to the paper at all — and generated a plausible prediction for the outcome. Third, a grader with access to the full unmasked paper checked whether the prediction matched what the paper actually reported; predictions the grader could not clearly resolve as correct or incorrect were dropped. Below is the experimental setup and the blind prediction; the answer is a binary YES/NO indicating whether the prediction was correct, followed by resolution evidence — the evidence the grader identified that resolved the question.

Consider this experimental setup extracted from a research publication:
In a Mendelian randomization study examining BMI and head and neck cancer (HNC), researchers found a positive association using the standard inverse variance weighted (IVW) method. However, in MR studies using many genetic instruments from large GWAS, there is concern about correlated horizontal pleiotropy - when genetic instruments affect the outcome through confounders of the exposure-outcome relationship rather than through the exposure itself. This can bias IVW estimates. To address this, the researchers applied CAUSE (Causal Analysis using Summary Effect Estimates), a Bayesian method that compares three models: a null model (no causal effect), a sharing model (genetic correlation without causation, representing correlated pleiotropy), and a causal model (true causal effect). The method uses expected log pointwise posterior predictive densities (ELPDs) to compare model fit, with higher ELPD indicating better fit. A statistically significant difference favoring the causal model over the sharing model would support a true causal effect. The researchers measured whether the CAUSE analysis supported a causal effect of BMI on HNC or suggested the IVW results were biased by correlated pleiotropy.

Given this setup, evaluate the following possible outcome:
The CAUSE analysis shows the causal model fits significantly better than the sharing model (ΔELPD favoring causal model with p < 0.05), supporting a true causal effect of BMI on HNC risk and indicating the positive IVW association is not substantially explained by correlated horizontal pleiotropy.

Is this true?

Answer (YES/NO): NO